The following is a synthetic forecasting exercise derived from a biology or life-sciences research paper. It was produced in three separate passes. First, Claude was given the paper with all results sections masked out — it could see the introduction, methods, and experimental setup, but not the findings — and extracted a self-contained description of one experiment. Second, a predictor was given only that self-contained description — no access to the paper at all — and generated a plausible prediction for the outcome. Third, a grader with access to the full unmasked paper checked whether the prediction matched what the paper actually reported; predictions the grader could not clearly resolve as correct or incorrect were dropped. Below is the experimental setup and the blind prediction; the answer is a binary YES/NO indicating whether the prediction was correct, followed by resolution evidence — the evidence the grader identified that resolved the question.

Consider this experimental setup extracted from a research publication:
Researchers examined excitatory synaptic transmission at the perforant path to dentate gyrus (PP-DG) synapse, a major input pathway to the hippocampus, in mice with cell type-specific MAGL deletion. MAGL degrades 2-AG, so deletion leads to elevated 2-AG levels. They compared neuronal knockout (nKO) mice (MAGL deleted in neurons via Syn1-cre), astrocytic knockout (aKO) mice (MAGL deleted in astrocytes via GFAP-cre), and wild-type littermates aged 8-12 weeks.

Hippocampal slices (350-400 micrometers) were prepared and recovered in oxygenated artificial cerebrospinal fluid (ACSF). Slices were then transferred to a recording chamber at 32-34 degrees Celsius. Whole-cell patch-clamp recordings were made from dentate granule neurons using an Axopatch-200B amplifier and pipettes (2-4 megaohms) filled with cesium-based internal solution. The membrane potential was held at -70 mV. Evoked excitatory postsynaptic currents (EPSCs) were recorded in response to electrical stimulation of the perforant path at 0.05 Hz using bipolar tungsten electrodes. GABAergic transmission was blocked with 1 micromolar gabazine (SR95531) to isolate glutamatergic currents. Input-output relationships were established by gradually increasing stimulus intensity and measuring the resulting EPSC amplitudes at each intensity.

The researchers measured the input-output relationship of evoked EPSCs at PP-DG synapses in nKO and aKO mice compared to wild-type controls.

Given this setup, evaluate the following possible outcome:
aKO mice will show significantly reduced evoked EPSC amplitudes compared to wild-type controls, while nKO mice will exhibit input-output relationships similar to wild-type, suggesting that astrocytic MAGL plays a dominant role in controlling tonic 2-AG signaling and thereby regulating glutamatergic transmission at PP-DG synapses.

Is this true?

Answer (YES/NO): NO